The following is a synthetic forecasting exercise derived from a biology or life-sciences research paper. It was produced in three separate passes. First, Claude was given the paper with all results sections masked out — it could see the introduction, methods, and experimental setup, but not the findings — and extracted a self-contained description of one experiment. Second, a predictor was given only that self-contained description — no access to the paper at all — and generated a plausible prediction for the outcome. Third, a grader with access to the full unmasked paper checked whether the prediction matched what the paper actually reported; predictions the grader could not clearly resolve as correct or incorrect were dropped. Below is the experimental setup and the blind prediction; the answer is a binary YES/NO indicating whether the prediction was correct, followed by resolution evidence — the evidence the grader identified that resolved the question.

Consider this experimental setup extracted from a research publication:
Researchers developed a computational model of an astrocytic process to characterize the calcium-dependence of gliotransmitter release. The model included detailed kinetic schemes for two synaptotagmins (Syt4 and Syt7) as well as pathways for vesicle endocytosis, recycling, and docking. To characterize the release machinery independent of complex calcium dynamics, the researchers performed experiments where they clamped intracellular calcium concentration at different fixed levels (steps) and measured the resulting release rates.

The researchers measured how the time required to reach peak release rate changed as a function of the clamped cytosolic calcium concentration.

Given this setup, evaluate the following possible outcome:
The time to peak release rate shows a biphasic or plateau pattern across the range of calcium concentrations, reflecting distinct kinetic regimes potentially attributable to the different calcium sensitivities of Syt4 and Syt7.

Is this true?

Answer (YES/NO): NO